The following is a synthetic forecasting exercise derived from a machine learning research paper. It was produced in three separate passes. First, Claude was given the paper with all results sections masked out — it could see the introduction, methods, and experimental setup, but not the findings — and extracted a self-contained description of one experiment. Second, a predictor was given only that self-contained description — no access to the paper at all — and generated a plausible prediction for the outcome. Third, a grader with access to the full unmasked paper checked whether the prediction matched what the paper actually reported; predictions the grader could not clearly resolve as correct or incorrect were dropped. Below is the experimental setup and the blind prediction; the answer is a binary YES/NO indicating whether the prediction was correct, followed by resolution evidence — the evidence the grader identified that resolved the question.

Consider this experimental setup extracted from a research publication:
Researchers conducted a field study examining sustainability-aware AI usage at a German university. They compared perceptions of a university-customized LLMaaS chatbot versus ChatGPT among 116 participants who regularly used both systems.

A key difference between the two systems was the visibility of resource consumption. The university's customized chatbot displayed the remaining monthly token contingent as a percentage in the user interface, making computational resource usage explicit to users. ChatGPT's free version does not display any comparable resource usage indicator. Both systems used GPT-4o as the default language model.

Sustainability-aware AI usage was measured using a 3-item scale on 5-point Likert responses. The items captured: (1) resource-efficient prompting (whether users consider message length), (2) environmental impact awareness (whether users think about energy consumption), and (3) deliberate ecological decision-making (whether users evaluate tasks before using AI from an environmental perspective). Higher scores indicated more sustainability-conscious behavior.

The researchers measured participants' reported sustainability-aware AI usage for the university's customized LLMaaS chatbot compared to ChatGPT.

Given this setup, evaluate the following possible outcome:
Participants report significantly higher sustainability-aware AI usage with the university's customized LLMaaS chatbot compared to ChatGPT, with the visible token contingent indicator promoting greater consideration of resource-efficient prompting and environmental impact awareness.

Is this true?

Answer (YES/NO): NO